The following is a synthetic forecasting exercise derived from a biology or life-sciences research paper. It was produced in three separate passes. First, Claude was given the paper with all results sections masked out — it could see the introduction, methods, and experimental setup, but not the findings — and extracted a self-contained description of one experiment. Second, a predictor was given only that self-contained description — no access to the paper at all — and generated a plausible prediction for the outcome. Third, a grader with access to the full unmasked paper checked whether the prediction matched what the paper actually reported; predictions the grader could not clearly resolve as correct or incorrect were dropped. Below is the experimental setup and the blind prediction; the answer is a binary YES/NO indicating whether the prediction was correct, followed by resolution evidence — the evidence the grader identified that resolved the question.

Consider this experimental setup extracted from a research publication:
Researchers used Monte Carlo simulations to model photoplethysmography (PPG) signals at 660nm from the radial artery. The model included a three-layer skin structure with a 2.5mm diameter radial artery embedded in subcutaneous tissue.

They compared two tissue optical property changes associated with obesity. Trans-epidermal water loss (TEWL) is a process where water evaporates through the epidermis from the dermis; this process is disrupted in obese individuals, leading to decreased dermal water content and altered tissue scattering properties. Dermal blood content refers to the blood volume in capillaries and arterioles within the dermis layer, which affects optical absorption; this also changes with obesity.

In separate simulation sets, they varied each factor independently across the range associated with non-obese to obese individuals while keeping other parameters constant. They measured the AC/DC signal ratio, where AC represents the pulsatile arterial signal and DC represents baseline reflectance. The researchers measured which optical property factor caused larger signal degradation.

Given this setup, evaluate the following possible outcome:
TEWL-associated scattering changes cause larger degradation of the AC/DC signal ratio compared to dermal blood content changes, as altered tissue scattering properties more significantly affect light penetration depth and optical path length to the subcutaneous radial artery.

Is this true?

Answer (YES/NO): NO